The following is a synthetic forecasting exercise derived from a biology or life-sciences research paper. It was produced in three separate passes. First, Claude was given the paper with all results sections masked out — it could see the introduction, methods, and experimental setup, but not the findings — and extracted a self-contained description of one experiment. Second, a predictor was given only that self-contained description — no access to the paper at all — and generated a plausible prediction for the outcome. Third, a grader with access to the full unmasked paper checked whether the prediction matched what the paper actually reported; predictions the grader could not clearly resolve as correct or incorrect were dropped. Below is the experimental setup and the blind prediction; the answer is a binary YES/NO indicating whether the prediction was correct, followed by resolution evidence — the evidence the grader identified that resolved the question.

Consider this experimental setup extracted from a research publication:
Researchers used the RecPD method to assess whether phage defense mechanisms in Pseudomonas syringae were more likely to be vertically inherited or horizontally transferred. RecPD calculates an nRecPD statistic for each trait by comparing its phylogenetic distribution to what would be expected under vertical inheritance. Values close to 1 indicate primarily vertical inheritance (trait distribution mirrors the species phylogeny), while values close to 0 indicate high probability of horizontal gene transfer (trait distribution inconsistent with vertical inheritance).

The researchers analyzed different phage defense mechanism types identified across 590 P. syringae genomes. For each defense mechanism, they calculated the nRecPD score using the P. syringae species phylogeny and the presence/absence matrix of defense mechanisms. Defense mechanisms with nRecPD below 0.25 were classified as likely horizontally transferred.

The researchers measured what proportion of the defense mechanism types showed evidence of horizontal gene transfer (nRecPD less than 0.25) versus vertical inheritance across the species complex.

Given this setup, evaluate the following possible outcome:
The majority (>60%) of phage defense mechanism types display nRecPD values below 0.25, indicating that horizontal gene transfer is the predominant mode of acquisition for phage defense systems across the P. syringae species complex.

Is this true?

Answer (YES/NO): YES